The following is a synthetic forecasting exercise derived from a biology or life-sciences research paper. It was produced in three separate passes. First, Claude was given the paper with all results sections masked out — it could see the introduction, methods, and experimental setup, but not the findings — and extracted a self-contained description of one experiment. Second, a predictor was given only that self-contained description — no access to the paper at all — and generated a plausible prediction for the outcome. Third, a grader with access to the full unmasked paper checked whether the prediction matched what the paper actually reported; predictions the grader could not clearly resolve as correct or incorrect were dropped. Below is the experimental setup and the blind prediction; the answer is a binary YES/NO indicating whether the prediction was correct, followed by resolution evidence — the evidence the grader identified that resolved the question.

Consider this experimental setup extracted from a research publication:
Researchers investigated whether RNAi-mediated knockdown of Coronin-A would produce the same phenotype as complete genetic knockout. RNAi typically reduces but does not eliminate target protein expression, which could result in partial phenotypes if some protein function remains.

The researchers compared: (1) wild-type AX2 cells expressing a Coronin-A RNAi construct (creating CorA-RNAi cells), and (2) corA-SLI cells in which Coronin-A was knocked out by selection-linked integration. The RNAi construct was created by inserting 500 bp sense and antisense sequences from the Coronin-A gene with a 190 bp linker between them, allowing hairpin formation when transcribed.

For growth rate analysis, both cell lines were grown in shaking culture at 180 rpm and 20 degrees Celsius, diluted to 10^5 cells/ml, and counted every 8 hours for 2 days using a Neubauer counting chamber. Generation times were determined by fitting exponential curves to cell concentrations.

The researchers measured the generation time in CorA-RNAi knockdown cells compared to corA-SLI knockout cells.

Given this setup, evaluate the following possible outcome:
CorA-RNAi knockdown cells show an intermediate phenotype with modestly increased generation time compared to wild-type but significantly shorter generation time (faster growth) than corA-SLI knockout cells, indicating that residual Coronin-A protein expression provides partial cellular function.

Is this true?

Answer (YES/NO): NO